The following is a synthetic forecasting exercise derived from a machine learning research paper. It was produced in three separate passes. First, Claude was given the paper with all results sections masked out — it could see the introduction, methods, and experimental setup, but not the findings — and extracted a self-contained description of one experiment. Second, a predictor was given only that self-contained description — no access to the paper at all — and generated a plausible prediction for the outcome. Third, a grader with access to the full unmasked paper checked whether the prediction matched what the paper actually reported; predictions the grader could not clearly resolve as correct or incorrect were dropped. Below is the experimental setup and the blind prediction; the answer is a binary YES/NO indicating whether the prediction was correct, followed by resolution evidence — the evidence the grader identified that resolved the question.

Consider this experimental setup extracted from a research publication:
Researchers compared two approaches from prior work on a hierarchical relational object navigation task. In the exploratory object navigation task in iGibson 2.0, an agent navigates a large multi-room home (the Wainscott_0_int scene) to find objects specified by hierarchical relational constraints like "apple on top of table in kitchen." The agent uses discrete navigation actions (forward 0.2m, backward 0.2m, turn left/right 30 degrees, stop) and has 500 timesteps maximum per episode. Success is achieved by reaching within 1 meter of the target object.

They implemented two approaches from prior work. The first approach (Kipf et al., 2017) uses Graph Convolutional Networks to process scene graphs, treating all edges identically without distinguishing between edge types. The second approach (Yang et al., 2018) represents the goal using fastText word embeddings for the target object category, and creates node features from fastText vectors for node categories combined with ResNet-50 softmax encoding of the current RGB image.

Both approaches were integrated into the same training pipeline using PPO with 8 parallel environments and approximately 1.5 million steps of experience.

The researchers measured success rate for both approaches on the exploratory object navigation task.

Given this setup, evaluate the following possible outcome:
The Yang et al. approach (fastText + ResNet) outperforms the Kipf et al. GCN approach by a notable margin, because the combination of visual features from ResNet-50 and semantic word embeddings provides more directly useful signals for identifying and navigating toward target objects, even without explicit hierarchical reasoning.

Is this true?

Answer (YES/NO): NO